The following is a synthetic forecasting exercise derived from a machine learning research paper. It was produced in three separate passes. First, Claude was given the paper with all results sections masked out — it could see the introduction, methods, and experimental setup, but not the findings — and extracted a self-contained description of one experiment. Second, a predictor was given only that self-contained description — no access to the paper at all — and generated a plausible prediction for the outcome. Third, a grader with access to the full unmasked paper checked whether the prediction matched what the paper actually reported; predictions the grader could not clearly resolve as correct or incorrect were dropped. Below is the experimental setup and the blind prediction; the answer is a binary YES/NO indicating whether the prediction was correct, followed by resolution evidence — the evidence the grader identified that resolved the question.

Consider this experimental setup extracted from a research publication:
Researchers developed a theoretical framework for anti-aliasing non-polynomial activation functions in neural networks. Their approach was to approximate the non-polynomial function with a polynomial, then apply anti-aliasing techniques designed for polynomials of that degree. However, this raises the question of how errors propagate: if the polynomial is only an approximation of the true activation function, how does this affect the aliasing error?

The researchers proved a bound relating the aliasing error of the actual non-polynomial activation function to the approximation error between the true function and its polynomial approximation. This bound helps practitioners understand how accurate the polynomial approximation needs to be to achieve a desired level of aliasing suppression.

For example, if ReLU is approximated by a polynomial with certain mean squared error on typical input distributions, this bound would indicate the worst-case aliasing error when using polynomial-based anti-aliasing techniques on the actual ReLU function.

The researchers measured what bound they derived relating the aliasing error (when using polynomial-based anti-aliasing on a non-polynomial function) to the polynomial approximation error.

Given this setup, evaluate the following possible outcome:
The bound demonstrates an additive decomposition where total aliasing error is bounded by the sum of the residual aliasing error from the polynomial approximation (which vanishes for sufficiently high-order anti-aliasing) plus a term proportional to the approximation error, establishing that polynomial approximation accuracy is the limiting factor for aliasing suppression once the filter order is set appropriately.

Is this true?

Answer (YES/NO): NO